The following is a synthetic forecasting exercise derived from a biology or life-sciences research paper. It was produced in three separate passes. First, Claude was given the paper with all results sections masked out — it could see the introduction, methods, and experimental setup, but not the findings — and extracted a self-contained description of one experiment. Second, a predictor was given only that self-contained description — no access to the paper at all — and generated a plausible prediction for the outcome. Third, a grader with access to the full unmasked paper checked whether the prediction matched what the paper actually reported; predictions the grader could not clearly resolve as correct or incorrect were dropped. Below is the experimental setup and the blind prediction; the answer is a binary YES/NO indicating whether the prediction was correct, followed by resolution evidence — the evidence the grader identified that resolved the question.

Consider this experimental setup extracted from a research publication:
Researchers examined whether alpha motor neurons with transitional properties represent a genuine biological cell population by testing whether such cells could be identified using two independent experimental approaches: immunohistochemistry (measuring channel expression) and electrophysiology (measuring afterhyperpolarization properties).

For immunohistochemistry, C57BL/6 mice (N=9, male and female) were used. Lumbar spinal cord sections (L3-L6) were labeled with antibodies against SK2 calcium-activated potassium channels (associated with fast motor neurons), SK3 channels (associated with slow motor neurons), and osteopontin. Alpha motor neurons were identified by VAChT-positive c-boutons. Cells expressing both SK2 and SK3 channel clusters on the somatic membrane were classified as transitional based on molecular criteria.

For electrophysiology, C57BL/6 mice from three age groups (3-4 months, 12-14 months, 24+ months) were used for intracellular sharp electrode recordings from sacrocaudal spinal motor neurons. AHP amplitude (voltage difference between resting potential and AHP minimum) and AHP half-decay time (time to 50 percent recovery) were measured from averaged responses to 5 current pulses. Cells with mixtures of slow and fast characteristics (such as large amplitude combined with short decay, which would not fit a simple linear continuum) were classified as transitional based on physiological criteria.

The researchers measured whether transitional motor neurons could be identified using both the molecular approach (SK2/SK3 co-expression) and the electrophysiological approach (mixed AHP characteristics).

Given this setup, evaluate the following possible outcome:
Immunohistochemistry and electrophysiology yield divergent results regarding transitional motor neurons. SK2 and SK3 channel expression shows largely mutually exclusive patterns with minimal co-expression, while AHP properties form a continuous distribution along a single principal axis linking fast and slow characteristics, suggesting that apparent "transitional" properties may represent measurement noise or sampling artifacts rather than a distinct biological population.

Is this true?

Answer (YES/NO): NO